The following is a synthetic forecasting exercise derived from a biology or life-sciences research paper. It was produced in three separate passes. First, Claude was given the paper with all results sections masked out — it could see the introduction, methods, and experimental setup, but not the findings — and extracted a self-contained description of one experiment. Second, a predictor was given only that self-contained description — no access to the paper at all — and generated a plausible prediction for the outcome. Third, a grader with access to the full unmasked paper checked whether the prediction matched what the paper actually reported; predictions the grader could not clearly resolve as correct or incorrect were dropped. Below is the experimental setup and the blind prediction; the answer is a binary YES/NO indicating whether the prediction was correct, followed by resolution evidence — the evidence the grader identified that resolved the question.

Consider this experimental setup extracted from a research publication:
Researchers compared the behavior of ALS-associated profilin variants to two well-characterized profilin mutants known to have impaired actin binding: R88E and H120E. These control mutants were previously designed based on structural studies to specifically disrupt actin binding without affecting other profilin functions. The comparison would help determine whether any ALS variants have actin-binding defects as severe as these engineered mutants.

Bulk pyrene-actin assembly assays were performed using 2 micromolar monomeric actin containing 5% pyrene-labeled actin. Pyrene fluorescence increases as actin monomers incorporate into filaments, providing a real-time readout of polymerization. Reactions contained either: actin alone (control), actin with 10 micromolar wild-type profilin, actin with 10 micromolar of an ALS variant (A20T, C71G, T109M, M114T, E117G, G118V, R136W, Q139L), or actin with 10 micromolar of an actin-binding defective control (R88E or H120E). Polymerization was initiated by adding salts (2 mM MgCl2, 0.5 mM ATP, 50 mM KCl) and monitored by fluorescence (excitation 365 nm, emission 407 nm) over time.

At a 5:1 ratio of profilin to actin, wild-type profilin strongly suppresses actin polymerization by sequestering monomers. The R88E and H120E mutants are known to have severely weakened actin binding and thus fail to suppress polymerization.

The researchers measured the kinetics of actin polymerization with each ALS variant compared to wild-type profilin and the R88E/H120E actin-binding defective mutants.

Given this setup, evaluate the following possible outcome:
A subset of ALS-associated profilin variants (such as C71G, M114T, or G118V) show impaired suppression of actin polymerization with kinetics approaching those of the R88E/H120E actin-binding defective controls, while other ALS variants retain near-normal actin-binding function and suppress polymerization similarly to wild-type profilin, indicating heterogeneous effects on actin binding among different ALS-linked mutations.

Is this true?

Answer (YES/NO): NO